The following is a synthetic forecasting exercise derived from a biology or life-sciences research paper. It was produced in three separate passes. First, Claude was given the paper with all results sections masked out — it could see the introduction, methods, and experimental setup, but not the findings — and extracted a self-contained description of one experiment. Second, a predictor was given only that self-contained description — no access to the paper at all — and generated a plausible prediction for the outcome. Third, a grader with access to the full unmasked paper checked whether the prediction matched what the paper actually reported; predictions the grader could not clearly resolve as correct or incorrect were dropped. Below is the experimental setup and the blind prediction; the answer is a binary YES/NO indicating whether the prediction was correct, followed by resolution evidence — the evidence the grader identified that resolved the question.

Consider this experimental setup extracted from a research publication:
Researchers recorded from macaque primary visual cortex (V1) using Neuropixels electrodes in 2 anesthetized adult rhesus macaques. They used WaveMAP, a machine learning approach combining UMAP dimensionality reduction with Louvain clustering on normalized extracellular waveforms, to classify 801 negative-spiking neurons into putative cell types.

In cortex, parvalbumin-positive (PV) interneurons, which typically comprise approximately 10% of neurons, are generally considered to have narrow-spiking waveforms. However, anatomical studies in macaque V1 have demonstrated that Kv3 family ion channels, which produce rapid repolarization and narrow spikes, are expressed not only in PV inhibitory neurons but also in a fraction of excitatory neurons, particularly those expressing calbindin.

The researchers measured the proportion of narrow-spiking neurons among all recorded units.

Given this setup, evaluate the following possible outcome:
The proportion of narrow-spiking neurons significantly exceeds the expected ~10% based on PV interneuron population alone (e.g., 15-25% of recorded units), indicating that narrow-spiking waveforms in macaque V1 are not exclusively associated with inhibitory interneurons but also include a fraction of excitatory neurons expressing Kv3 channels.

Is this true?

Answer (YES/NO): YES